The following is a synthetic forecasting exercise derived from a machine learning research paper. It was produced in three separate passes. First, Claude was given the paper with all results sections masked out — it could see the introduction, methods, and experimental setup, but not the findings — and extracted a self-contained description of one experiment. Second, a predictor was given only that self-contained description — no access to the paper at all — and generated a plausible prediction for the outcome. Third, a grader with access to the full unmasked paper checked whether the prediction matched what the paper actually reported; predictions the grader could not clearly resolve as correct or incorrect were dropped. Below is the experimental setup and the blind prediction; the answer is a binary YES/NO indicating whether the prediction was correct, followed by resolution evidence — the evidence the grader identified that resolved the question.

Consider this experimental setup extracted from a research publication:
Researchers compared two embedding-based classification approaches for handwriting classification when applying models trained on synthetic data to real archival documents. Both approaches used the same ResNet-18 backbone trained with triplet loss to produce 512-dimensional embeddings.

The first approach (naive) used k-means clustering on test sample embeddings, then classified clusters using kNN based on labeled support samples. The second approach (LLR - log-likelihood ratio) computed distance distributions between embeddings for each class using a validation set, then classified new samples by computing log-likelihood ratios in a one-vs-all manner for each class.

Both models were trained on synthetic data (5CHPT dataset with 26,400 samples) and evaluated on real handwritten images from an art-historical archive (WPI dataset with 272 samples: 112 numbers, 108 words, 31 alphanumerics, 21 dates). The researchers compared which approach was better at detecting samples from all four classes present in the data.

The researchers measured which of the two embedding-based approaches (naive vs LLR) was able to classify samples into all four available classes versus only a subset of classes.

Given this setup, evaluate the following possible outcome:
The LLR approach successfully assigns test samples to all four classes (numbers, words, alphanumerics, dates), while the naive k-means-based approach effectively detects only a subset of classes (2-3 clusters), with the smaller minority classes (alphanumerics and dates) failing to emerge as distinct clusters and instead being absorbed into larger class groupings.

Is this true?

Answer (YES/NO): YES